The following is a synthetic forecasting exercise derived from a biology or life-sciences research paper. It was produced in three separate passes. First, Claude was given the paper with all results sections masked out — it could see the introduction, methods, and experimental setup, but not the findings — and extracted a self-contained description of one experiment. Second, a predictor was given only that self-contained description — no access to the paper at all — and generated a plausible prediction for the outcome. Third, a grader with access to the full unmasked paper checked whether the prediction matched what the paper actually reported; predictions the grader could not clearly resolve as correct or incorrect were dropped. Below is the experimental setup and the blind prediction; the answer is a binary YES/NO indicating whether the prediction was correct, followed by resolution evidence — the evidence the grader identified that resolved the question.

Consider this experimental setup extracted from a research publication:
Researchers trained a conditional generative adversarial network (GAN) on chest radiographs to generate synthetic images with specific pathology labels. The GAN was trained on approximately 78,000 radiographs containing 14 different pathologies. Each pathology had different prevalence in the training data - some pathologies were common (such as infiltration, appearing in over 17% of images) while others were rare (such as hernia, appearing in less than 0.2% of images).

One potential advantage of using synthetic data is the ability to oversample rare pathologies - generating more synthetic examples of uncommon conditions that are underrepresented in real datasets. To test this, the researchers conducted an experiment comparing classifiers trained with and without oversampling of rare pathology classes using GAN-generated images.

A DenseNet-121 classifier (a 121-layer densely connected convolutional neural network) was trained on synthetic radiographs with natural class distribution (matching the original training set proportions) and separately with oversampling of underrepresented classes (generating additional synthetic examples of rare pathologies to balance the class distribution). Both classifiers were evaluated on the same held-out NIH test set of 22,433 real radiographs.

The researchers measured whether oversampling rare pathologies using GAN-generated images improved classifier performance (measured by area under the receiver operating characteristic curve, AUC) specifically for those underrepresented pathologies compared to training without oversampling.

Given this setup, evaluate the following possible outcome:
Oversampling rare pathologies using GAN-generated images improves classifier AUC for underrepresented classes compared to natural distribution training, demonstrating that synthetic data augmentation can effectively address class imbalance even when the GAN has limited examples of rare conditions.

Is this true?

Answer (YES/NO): YES